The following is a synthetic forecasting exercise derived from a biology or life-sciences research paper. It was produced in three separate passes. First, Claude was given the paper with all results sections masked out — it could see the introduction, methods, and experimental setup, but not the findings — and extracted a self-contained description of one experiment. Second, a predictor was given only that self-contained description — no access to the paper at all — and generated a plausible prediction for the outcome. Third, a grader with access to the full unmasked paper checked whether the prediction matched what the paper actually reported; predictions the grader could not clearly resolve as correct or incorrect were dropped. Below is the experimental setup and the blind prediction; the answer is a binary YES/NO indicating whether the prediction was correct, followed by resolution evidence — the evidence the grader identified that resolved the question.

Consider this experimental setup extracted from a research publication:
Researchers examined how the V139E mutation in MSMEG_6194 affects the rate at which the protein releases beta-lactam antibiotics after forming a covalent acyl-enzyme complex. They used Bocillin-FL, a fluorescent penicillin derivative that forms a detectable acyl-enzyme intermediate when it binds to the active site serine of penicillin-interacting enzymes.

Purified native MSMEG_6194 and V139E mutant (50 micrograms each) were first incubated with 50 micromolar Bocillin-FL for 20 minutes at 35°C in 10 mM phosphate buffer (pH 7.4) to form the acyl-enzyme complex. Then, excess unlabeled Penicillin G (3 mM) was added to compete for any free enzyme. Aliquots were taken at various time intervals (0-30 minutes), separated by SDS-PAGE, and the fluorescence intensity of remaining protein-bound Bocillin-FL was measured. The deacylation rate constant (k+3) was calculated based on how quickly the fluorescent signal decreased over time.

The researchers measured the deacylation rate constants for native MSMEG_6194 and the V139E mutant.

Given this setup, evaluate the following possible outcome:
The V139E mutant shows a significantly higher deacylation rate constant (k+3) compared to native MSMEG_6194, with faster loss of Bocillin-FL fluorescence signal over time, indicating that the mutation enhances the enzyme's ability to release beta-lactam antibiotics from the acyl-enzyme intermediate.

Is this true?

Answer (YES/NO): YES